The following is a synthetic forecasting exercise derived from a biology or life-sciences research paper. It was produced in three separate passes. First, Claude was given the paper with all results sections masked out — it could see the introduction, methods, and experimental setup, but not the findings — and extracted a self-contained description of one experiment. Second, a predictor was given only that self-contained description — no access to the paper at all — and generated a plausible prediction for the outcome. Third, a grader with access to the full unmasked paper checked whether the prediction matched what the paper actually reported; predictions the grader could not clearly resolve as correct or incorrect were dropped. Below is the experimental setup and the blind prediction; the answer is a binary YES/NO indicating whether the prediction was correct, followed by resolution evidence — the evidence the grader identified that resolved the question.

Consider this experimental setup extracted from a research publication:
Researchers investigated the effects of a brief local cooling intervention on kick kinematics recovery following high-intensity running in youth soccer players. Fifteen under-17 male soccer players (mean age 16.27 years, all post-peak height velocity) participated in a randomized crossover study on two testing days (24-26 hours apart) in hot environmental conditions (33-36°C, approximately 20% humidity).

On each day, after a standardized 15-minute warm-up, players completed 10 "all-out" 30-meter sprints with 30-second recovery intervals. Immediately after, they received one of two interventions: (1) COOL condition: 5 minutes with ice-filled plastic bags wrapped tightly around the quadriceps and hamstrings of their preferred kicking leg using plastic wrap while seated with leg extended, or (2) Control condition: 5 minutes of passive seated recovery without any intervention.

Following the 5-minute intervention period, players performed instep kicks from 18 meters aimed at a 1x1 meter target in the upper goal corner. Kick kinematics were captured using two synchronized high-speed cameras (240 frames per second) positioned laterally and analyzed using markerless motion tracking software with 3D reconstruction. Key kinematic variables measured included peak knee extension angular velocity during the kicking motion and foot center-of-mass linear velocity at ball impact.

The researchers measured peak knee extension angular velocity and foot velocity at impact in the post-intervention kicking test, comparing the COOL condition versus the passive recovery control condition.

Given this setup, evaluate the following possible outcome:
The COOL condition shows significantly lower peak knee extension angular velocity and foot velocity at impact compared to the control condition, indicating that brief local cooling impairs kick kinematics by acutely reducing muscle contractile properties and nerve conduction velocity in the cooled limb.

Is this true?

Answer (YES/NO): NO